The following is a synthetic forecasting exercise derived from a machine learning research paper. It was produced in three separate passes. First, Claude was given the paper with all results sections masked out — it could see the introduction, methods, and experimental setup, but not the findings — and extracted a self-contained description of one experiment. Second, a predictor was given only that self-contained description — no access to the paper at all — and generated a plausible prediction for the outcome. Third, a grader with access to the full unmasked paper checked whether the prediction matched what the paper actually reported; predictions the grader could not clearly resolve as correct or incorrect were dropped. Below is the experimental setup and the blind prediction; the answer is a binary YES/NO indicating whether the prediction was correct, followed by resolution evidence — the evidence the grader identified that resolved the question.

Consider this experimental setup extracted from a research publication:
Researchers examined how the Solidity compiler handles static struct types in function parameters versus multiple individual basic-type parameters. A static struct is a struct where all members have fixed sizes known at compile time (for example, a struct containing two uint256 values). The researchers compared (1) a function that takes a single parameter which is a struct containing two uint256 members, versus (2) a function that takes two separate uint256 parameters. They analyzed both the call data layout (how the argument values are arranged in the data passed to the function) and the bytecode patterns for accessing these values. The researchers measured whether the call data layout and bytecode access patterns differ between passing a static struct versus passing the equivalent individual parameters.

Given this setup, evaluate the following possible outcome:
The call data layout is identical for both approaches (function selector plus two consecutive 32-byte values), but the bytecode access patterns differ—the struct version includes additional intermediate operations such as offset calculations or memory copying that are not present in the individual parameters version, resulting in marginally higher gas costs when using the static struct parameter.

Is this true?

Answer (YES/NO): NO